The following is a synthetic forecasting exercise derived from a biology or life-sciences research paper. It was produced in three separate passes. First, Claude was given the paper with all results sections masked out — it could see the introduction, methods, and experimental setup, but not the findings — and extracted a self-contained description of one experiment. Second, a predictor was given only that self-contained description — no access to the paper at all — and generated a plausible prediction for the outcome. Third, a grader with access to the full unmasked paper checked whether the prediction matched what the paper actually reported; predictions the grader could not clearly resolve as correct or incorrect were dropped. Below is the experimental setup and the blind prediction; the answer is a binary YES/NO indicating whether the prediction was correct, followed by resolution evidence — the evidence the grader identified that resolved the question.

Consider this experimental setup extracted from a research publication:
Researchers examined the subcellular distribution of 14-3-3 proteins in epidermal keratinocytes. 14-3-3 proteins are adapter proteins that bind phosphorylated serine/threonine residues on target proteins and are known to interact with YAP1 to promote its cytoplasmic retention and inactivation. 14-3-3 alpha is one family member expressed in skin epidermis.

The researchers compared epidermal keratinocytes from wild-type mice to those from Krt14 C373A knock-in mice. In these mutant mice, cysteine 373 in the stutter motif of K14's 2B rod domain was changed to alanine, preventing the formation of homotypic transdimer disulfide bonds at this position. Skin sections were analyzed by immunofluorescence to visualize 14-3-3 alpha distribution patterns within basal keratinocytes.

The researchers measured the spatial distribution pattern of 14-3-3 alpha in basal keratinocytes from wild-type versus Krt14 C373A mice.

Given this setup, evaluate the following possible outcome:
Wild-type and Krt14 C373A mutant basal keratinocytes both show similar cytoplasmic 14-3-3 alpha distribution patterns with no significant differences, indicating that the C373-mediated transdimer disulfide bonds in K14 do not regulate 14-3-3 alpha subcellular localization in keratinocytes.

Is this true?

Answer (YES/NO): NO